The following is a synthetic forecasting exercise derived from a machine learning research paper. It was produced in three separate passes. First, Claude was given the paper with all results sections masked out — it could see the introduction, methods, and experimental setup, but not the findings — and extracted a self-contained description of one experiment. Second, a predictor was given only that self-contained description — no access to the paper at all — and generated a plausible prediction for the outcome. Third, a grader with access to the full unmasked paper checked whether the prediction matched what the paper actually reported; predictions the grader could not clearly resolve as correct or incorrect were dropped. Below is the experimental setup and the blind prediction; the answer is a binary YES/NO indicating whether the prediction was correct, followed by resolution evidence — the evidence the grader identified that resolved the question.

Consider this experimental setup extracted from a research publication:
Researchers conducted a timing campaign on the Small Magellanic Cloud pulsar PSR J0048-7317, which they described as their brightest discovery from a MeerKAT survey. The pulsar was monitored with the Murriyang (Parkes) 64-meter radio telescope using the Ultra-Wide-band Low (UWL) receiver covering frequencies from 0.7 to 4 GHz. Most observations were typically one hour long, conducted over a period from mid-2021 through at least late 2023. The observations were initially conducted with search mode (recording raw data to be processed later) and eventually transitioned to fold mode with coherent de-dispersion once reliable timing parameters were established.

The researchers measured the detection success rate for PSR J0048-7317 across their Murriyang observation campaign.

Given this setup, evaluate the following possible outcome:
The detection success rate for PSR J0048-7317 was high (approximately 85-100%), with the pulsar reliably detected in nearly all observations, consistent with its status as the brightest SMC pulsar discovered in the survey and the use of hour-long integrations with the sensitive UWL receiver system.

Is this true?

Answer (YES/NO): YES